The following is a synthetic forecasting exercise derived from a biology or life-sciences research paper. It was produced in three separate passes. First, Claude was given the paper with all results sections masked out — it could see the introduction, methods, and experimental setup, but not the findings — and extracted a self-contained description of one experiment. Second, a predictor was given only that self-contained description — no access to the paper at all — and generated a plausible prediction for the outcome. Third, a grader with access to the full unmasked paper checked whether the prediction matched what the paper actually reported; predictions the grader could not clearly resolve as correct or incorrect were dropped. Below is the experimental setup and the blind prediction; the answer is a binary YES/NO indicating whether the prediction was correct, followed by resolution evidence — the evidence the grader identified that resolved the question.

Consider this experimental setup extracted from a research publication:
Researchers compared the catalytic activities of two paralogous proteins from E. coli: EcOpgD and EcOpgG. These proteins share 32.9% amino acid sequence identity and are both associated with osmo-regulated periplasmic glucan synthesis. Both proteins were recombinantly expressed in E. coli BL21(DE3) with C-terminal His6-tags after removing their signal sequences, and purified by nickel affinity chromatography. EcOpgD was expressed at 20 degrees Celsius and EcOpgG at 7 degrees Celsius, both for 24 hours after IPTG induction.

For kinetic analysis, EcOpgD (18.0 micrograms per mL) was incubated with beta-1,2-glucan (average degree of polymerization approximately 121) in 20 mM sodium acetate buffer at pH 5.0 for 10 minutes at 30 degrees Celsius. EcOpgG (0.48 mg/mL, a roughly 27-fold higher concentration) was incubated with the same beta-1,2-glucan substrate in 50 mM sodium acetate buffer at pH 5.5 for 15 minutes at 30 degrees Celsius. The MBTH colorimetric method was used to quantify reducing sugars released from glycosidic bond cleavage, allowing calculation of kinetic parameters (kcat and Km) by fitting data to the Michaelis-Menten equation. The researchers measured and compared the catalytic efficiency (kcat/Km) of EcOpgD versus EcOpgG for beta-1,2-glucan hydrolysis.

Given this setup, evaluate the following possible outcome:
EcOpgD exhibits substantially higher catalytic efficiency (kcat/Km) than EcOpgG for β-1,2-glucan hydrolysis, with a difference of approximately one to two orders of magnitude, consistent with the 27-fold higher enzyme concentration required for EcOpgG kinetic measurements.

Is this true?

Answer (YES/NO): YES